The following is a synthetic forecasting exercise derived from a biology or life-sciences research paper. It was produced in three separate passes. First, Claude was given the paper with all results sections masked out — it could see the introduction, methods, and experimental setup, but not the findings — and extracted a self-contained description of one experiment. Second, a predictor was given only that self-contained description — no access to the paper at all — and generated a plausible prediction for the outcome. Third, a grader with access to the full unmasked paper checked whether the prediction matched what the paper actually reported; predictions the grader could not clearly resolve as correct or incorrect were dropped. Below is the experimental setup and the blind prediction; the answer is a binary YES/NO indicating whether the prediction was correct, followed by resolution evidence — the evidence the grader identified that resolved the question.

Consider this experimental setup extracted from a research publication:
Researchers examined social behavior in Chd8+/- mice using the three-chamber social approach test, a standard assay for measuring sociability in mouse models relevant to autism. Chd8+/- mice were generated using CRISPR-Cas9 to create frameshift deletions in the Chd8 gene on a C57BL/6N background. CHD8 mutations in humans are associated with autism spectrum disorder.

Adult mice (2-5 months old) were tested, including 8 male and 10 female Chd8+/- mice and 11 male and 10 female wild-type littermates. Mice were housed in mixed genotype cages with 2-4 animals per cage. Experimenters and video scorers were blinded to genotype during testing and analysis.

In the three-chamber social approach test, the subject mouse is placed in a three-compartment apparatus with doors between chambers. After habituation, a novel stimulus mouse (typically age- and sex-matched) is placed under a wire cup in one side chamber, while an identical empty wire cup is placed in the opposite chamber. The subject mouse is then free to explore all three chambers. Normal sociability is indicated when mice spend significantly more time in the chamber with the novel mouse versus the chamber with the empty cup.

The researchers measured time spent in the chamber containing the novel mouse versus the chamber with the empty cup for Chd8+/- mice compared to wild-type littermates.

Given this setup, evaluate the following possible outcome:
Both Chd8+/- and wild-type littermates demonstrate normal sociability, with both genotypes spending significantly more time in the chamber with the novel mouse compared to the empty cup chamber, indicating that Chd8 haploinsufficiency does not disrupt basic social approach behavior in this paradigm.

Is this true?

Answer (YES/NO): YES